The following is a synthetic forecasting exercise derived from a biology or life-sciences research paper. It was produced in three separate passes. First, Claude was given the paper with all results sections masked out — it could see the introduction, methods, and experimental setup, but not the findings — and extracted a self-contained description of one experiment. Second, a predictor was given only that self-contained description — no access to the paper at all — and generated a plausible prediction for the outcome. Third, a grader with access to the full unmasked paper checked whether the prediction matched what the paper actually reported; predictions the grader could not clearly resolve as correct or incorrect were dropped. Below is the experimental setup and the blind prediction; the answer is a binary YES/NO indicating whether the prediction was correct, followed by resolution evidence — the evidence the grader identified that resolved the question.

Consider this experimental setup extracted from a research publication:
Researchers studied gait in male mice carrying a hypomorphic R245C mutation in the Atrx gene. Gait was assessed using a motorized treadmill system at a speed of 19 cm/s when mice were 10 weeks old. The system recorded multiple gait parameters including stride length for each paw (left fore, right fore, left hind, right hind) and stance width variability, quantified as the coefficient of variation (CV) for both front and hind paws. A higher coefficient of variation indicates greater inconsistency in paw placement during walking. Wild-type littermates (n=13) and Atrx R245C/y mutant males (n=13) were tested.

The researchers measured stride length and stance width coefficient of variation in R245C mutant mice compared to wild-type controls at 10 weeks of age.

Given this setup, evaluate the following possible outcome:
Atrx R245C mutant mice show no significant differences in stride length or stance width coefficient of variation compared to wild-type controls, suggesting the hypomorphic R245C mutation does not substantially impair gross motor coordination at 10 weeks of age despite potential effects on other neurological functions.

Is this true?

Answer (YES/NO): NO